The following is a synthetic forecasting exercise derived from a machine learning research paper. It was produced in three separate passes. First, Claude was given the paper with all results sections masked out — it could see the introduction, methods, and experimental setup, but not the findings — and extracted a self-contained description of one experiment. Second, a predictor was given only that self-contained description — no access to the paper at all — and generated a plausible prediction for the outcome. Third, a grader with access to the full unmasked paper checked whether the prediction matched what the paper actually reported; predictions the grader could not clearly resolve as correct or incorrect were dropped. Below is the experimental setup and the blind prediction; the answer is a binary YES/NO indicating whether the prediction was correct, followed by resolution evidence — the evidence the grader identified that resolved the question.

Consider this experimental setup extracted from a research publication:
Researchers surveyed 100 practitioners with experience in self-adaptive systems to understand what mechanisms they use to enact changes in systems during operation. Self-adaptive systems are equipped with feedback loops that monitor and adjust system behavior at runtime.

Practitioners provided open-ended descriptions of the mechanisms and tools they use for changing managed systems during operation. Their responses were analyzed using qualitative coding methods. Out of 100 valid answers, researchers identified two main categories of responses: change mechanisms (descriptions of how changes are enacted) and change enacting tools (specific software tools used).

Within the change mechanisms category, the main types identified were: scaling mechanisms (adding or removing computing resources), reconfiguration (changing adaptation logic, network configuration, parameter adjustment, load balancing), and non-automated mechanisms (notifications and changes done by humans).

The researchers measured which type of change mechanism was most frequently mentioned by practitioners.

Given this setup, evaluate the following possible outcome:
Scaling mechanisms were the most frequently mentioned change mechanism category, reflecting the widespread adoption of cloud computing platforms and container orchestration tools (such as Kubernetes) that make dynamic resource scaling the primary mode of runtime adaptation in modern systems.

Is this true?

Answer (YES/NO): YES